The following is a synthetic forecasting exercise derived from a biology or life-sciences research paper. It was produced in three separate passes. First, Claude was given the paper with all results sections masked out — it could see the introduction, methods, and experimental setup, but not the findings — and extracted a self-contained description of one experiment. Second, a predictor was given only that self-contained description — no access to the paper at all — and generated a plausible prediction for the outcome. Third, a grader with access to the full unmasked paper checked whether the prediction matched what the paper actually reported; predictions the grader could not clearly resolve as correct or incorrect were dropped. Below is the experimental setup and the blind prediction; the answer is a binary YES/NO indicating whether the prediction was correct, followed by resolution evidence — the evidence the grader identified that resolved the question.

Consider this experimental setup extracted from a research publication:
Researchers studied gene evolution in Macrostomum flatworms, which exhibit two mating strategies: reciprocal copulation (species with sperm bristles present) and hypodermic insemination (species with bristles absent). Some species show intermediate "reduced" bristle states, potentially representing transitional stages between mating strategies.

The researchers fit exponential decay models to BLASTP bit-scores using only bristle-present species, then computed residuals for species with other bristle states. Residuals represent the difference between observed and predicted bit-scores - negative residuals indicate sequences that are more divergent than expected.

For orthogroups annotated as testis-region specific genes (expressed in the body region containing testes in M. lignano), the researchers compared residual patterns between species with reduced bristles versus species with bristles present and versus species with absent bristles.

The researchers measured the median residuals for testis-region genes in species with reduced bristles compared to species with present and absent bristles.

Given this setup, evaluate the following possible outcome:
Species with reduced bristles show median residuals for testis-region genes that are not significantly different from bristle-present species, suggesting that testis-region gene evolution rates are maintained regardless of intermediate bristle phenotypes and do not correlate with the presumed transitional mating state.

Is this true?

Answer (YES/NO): NO